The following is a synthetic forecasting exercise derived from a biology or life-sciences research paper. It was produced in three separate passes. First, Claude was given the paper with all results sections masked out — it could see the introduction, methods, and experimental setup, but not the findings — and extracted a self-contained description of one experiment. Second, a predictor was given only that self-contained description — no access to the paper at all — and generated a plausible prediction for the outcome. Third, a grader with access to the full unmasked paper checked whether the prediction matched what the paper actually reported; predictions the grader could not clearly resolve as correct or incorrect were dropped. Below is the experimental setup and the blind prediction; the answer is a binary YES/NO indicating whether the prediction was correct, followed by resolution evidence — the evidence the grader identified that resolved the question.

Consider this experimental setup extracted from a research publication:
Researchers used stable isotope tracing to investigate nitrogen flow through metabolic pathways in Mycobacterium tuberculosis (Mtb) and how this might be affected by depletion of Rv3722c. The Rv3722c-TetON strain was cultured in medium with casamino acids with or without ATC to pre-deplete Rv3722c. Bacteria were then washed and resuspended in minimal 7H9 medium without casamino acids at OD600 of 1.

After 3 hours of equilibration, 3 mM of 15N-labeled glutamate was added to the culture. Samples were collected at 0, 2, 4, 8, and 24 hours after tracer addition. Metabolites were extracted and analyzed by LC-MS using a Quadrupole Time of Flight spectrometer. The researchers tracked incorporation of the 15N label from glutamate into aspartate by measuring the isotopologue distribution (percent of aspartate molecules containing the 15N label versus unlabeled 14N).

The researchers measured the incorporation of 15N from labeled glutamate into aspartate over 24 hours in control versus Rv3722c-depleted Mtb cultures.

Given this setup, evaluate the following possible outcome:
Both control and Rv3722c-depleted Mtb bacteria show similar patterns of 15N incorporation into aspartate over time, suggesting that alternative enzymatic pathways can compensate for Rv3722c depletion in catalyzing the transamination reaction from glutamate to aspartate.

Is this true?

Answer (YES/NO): NO